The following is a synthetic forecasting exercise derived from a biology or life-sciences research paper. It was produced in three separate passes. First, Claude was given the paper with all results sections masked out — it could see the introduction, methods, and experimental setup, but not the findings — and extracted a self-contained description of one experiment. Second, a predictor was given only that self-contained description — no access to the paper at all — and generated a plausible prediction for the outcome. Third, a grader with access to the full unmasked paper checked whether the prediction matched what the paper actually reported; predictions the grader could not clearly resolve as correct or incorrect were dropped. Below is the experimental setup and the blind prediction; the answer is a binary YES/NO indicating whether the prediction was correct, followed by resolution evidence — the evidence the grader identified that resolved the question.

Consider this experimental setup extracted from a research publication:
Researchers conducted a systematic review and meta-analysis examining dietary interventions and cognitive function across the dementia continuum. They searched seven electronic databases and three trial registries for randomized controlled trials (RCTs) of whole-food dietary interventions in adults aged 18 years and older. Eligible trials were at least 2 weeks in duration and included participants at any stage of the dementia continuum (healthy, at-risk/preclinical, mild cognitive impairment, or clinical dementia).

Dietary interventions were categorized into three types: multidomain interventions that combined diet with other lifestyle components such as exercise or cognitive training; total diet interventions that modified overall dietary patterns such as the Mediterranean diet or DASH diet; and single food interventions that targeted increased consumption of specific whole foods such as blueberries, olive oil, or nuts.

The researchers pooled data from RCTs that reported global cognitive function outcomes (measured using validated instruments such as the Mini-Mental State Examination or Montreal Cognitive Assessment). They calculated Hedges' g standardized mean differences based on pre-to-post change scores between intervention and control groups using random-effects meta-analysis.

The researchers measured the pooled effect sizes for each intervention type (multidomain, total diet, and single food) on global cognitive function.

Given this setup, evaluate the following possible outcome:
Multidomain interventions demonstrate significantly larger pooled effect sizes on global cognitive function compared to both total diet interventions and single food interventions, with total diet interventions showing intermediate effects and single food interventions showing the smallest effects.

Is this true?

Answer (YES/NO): NO